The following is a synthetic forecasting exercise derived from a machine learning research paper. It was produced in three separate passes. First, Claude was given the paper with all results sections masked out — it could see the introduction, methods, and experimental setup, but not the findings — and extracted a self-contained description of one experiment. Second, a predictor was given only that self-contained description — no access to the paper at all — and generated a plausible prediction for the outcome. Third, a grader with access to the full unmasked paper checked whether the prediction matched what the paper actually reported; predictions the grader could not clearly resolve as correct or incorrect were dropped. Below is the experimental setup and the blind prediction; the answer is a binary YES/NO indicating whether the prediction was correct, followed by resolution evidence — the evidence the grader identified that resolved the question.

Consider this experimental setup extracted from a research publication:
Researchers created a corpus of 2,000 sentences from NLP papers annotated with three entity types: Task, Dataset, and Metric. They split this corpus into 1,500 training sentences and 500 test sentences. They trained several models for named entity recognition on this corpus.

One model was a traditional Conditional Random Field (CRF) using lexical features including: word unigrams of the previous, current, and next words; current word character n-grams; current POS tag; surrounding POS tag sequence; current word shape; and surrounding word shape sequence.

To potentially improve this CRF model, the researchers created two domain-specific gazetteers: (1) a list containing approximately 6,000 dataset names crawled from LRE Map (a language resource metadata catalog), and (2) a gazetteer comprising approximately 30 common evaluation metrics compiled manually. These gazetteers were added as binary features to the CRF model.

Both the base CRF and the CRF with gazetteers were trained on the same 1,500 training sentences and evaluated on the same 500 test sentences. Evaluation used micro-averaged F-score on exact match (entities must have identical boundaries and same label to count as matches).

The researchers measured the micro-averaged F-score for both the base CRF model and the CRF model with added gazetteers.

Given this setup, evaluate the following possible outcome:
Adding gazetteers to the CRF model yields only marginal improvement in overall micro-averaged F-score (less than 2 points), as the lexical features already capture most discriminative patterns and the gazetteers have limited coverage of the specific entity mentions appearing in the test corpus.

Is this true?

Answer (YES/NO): NO